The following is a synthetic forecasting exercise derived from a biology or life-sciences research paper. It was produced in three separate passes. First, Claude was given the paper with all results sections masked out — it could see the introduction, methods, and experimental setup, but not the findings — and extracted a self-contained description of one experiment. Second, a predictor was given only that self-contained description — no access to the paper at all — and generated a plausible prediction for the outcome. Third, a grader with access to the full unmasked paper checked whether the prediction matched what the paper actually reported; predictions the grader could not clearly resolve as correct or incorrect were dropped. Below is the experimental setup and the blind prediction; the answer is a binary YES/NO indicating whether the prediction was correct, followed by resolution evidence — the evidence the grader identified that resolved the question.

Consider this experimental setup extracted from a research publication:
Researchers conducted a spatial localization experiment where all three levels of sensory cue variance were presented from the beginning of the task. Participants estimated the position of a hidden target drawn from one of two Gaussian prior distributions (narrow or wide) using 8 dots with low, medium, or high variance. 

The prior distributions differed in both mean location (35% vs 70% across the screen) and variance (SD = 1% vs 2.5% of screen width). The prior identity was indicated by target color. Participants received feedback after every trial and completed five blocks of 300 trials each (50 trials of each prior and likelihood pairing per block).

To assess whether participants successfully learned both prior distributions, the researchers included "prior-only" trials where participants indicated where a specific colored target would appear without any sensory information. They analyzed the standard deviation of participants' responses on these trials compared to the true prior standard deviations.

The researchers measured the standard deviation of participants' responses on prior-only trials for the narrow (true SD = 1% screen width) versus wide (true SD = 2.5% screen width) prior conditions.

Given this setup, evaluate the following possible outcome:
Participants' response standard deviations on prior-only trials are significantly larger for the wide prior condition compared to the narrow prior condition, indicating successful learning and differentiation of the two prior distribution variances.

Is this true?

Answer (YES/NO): NO